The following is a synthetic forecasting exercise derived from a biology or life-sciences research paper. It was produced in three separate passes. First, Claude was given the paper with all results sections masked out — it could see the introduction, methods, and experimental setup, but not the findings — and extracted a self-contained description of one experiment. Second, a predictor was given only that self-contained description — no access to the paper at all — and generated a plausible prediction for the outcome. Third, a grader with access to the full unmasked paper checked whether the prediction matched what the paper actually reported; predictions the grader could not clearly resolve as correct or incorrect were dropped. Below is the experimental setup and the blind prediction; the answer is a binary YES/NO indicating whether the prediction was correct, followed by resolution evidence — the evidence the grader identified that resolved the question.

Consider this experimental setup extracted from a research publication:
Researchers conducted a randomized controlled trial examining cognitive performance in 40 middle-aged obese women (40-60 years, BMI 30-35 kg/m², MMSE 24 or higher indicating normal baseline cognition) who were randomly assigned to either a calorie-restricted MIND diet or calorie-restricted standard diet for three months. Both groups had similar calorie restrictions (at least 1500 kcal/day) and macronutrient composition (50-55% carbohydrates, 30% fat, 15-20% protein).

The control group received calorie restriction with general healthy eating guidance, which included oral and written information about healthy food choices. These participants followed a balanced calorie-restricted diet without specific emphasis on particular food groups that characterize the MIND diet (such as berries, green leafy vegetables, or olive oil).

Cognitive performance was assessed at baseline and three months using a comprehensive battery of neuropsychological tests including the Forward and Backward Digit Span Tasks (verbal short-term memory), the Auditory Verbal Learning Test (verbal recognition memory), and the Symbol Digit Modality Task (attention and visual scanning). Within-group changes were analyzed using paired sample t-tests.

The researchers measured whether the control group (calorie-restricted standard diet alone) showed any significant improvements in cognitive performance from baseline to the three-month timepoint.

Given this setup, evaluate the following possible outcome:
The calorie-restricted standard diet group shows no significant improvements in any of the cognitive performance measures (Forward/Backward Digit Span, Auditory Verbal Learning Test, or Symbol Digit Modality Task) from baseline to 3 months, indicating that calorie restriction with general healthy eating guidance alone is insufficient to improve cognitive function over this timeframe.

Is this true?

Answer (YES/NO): NO